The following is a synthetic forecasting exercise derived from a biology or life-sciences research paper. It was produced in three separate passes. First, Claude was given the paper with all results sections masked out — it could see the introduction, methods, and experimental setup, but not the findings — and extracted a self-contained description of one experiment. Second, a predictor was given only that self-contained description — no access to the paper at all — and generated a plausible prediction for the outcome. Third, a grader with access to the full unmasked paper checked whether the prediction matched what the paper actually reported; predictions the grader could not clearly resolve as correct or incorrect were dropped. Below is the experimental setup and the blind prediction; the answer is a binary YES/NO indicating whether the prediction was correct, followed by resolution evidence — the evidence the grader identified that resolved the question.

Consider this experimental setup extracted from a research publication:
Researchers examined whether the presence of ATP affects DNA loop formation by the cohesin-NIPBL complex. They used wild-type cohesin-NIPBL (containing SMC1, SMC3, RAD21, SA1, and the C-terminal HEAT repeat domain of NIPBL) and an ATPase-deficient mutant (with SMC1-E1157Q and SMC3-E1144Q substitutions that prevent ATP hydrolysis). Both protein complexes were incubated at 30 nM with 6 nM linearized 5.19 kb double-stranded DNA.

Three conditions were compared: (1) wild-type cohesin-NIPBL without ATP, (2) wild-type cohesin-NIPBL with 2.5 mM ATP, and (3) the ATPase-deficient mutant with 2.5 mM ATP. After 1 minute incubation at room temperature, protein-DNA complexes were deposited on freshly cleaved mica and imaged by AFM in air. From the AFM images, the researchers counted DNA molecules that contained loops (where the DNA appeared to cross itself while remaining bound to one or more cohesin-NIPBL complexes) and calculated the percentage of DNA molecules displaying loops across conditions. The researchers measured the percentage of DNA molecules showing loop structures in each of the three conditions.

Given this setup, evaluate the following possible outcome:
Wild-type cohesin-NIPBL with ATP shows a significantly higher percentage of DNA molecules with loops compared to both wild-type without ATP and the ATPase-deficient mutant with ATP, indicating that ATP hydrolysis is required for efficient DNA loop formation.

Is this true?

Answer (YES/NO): YES